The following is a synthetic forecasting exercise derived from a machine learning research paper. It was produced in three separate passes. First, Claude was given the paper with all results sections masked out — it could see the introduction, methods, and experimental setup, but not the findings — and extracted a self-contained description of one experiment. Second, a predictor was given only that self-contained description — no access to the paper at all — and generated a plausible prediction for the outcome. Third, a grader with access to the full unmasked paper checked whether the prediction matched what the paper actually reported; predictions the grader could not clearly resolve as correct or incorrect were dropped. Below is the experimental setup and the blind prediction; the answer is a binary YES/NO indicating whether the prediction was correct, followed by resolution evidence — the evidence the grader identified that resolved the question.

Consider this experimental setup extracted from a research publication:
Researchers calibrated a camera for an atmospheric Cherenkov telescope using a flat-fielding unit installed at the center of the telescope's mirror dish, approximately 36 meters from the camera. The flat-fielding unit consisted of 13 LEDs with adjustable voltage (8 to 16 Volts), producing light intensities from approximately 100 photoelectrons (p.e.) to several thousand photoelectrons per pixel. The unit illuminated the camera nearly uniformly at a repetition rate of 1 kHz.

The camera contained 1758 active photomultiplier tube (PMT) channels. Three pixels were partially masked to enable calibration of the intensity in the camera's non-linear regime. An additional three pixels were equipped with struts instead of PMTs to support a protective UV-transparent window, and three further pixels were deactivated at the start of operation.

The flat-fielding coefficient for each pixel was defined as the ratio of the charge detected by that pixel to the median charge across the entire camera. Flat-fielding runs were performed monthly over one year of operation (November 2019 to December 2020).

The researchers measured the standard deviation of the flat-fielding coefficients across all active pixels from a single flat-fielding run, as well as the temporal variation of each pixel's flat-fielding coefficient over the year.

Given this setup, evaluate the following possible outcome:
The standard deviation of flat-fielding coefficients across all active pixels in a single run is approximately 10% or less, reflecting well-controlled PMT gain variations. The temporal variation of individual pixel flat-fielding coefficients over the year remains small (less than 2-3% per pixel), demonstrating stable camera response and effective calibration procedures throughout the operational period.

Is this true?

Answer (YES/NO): NO